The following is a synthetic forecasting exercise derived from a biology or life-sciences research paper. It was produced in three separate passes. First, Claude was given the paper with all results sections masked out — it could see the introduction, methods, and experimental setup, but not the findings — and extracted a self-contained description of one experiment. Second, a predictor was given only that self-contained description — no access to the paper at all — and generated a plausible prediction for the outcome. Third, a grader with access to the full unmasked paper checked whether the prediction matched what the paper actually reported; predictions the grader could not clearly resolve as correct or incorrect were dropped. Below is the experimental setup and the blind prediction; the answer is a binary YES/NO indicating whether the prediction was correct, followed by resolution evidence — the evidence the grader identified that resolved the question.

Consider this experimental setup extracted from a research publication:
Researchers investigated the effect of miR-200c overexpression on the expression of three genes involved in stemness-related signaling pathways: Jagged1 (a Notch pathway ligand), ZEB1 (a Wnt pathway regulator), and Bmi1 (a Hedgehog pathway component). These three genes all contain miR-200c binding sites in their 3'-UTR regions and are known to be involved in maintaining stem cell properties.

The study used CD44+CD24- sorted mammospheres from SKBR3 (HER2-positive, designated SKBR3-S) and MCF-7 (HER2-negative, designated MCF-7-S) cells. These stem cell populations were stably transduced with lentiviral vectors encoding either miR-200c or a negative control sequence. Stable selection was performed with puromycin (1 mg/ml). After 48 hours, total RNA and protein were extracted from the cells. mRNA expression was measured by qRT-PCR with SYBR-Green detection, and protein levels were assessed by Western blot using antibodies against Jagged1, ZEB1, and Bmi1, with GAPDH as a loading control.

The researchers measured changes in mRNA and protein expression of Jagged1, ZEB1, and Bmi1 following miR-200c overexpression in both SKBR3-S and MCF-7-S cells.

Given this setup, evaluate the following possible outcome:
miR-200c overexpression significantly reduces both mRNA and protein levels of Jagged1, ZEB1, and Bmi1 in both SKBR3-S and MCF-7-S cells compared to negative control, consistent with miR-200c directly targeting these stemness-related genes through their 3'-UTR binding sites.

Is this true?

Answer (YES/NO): NO